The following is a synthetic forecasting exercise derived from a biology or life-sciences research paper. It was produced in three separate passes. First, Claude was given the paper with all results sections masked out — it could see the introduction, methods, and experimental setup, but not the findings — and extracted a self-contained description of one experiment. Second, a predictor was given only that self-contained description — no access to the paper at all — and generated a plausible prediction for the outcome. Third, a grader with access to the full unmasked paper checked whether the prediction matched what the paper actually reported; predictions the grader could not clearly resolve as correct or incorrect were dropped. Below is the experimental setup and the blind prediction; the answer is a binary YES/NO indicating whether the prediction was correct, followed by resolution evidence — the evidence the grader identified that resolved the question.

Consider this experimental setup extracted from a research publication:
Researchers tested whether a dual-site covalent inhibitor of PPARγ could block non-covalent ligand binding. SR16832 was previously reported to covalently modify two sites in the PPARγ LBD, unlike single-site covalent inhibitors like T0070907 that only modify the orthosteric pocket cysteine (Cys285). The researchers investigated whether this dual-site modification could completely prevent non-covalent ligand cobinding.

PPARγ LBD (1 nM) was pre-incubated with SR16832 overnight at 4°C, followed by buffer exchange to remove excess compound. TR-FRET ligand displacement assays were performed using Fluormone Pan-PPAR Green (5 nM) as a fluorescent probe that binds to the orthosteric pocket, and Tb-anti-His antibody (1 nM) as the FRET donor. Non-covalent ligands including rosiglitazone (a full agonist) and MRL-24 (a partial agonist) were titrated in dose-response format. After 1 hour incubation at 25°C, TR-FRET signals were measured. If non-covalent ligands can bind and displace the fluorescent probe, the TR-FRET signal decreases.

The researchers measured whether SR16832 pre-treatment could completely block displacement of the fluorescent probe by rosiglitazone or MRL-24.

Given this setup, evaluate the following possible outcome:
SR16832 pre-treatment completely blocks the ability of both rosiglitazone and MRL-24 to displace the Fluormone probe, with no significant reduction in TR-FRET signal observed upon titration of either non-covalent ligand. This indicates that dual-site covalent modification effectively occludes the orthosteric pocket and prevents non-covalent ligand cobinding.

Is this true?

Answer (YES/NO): NO